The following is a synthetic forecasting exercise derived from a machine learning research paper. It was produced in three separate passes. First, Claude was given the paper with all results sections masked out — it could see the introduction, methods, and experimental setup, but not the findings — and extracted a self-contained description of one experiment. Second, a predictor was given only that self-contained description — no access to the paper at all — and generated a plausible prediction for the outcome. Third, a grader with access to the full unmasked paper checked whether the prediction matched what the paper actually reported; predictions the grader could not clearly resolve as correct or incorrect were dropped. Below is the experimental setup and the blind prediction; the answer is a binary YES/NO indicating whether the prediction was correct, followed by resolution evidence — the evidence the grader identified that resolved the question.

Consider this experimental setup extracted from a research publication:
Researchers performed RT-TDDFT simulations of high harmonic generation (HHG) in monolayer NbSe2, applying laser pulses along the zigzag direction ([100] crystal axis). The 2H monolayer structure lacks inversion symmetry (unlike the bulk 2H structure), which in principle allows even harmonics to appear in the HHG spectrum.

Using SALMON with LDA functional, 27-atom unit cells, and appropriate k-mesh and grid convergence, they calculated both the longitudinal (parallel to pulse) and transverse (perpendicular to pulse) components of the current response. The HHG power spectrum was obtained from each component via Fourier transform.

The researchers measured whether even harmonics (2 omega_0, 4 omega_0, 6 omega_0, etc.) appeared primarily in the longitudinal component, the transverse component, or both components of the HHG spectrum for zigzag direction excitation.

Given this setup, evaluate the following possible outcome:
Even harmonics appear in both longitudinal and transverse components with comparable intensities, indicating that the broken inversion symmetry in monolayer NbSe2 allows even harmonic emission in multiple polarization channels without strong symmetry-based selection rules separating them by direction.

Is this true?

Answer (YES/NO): NO